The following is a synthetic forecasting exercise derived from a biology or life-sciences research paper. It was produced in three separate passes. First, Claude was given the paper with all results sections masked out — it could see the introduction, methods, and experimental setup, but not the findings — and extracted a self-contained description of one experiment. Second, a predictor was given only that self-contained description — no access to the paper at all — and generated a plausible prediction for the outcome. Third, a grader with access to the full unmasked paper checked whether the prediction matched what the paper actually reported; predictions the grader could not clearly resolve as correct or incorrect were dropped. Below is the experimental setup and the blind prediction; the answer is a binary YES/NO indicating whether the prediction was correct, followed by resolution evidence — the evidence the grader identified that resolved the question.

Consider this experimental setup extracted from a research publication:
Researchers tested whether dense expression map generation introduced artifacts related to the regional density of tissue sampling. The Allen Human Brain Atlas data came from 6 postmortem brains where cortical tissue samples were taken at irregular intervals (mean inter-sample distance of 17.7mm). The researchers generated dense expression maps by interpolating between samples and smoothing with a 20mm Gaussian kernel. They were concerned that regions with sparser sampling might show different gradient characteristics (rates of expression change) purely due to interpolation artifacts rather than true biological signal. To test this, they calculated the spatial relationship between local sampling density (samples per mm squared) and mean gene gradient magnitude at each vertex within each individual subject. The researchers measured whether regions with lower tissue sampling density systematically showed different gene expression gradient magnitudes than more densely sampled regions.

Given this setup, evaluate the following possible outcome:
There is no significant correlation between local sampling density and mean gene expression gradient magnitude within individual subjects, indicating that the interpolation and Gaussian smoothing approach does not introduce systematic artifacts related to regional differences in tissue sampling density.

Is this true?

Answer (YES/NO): YES